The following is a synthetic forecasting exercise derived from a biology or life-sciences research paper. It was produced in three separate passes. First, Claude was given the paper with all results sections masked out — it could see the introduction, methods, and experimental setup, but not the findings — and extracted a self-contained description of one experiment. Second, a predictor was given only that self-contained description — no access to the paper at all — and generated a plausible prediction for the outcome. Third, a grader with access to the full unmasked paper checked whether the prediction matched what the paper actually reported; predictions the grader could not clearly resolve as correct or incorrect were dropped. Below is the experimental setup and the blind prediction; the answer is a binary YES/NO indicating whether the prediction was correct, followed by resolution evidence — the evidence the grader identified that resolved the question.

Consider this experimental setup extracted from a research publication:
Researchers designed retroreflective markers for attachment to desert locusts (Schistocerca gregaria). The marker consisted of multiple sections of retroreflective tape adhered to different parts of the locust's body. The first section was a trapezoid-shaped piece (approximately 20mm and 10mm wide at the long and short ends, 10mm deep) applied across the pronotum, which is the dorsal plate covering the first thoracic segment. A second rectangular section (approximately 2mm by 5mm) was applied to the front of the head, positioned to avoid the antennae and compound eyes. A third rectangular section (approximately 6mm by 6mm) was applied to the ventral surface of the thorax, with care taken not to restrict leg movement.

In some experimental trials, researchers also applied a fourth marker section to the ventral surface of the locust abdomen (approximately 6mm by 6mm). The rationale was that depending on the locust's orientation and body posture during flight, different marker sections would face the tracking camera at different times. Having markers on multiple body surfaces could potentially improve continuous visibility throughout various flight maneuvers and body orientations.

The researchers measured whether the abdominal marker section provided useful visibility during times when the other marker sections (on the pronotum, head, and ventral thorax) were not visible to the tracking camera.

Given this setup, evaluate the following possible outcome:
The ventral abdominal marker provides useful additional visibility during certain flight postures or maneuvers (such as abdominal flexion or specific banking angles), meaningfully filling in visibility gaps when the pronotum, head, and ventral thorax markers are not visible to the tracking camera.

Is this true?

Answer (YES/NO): NO